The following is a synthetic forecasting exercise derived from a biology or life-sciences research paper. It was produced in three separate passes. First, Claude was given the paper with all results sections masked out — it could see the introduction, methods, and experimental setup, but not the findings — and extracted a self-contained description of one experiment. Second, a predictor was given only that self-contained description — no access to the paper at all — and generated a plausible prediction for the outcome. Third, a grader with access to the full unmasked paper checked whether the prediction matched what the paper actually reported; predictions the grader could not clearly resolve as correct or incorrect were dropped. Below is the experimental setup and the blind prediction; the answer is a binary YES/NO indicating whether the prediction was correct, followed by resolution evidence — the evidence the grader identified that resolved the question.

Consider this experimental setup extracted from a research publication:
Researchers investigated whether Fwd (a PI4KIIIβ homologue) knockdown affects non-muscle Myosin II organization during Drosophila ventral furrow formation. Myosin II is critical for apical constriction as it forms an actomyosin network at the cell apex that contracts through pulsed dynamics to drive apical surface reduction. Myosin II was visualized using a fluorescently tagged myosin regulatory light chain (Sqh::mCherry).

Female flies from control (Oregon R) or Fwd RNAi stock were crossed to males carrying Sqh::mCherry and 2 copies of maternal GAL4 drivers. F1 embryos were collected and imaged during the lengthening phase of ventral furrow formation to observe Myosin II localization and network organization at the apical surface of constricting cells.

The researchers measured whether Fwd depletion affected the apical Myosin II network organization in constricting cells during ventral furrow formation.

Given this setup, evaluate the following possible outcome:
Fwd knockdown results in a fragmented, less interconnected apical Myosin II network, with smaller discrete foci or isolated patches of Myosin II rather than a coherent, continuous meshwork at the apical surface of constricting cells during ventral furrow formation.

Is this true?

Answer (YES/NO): NO